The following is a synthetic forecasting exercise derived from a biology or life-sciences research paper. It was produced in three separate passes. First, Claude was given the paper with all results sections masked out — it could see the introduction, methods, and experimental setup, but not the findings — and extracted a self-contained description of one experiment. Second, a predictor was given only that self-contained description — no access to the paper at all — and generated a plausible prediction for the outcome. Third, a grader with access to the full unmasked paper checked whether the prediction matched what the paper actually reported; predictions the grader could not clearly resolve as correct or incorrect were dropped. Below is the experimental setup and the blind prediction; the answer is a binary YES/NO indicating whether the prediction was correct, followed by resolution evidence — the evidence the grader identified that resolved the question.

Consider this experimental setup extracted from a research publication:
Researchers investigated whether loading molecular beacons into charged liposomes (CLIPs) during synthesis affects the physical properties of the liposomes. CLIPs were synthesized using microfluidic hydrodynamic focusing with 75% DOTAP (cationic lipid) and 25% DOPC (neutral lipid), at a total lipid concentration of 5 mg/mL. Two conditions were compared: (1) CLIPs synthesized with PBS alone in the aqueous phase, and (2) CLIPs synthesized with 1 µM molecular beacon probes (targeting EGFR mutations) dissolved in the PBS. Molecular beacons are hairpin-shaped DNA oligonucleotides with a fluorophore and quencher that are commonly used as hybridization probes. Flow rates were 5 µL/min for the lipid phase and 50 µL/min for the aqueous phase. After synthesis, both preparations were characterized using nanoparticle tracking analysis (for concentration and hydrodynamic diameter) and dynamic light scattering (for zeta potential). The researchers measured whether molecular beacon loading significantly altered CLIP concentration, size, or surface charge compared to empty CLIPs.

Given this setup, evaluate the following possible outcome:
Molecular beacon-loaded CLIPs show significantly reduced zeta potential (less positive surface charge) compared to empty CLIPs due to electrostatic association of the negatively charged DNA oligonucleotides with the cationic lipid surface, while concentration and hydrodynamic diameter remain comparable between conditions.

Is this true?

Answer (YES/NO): NO